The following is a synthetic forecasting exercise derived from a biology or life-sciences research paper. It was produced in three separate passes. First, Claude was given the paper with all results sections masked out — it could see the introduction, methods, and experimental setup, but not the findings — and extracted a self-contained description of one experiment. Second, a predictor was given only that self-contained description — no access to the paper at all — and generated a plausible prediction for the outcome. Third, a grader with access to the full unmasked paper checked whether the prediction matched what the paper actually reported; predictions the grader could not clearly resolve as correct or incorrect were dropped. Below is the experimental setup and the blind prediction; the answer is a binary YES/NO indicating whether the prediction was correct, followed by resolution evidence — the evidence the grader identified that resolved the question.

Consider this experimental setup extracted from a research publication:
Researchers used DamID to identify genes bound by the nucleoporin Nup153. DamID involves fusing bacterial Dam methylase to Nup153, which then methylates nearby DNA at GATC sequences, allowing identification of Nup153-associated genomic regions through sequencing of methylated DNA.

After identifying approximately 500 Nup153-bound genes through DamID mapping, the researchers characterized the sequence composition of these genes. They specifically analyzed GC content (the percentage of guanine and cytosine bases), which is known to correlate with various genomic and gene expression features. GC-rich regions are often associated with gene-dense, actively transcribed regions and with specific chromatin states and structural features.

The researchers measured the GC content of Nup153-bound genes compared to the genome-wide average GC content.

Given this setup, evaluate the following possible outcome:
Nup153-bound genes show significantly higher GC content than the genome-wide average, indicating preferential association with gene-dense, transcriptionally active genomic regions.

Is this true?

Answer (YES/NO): NO